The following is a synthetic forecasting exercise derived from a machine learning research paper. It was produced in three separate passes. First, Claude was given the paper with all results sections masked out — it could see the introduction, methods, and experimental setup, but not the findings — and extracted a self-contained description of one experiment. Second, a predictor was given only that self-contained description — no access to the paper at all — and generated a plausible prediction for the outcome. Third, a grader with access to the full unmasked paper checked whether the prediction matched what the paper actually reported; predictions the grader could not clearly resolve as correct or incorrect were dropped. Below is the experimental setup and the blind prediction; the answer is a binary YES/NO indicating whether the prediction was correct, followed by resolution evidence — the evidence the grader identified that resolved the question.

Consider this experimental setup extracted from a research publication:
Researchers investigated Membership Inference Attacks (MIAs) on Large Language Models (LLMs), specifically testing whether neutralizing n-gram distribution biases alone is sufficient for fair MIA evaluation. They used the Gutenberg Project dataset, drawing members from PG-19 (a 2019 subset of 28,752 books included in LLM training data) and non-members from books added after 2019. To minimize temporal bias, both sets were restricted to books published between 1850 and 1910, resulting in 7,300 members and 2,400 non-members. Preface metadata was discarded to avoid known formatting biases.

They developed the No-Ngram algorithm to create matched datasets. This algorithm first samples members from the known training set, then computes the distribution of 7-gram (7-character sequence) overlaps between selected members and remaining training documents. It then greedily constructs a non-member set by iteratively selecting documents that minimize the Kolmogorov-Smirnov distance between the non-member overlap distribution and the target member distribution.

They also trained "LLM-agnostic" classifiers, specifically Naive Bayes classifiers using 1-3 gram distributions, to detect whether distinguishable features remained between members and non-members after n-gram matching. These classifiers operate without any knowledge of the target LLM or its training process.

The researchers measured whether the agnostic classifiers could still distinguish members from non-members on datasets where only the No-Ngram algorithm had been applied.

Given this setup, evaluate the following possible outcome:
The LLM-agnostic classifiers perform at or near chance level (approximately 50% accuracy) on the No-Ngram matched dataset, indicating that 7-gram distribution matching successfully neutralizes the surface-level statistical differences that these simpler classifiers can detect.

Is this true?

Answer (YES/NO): NO